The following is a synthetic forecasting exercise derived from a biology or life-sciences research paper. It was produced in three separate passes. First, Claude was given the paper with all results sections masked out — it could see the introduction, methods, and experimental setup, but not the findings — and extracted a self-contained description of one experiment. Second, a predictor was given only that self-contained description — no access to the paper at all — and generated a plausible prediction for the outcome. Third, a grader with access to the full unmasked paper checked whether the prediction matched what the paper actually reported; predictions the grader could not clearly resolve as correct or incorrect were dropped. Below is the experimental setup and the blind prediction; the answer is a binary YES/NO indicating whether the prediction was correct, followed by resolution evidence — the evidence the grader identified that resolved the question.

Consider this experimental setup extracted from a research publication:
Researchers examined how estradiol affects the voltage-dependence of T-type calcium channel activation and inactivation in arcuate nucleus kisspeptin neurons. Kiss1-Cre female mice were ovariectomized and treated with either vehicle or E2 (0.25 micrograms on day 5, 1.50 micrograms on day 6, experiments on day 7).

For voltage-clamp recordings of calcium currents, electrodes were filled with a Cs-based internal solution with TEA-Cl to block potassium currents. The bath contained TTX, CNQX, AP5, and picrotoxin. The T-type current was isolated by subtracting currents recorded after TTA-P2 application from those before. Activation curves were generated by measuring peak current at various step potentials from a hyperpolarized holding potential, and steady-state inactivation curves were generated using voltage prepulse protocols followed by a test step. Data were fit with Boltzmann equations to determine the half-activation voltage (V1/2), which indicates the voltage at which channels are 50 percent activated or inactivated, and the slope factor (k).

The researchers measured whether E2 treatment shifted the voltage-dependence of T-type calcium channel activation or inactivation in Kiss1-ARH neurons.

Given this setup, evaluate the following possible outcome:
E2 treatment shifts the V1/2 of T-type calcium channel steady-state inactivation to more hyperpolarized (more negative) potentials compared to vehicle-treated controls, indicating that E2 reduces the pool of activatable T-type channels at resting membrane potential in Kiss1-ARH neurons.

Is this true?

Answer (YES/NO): NO